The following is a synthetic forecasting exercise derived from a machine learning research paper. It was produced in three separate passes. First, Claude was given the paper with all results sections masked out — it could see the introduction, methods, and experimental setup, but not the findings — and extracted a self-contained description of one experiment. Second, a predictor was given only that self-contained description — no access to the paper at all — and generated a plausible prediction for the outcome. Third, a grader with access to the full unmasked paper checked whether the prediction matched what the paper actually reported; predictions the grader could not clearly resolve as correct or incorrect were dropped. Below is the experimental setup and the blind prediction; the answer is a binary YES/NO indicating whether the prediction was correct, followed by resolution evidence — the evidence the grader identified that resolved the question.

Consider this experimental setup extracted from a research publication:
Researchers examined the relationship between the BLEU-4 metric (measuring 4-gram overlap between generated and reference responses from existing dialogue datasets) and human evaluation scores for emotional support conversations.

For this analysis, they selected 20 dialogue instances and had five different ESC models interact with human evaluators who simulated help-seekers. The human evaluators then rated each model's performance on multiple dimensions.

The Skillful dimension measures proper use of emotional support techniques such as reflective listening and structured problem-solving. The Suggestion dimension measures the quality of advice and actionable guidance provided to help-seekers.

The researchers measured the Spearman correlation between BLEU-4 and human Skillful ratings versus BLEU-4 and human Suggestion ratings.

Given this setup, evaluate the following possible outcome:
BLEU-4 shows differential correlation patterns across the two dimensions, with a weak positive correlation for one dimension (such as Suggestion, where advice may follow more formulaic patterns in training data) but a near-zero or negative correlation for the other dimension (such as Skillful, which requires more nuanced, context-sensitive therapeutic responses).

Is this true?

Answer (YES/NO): NO